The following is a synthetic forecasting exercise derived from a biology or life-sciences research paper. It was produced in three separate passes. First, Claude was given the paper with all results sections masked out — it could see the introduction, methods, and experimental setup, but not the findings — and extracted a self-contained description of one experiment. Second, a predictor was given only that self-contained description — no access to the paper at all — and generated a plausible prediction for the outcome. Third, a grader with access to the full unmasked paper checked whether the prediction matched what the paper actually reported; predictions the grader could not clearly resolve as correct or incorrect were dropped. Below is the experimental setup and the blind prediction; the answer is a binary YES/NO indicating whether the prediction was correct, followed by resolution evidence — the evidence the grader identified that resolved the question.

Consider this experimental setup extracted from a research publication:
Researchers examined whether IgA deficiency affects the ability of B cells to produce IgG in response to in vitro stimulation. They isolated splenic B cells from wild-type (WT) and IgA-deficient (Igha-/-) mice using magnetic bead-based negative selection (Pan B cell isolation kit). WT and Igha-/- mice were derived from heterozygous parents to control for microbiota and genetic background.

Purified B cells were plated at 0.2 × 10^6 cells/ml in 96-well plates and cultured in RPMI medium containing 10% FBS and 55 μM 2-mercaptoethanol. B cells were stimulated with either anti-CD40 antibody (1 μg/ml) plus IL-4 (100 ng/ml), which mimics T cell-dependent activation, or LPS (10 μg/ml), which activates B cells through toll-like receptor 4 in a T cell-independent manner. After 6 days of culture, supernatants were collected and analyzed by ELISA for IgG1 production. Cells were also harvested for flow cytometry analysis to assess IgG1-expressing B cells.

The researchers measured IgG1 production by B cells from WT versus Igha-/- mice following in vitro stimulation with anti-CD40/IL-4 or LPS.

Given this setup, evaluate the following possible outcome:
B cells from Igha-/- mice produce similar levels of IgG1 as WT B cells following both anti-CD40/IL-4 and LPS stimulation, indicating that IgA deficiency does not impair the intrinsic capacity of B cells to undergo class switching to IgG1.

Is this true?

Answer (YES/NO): YES